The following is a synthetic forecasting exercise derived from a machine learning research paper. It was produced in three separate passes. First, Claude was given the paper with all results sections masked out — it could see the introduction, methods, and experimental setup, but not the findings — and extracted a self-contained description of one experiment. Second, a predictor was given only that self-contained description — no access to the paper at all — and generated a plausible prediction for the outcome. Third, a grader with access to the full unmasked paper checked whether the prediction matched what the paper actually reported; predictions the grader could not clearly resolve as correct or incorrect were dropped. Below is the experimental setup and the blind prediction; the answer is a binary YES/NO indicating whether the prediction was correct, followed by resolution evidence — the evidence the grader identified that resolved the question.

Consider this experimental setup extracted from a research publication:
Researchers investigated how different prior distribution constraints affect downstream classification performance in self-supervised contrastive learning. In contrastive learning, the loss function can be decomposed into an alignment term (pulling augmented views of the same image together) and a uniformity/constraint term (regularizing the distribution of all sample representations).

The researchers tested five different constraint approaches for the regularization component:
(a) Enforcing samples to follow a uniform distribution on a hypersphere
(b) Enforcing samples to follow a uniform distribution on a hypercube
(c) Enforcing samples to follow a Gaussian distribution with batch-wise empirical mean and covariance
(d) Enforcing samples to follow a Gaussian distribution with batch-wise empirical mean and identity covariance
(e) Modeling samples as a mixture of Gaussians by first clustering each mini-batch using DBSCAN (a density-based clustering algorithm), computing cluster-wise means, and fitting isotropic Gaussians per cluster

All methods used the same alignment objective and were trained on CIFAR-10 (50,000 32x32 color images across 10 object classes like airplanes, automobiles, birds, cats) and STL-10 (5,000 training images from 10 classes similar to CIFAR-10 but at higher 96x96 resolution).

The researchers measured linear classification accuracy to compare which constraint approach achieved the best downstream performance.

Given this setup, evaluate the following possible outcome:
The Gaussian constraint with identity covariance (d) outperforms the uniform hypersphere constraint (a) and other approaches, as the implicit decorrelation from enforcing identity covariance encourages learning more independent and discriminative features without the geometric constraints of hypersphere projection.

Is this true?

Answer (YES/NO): NO